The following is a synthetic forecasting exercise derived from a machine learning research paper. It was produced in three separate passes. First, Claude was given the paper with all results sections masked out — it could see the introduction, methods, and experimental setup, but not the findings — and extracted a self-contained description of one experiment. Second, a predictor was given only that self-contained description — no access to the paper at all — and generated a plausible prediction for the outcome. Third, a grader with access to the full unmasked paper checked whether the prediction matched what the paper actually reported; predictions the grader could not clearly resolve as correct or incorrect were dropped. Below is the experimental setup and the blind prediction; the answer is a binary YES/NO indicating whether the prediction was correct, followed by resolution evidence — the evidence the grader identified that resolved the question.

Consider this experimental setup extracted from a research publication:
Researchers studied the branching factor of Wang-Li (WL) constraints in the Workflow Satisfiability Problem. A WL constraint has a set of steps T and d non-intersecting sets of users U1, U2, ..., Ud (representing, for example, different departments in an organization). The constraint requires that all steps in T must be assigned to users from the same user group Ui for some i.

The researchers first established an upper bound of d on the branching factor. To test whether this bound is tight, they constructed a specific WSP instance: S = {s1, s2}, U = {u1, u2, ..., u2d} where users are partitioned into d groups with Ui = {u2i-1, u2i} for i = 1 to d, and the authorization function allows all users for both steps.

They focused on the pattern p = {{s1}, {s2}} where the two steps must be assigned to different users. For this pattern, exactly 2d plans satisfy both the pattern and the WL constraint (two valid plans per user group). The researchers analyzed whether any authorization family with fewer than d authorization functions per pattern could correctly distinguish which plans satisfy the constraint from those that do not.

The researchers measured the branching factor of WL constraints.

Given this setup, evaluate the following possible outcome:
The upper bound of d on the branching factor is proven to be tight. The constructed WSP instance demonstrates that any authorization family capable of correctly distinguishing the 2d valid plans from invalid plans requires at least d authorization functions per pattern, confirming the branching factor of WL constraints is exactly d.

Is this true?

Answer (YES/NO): YES